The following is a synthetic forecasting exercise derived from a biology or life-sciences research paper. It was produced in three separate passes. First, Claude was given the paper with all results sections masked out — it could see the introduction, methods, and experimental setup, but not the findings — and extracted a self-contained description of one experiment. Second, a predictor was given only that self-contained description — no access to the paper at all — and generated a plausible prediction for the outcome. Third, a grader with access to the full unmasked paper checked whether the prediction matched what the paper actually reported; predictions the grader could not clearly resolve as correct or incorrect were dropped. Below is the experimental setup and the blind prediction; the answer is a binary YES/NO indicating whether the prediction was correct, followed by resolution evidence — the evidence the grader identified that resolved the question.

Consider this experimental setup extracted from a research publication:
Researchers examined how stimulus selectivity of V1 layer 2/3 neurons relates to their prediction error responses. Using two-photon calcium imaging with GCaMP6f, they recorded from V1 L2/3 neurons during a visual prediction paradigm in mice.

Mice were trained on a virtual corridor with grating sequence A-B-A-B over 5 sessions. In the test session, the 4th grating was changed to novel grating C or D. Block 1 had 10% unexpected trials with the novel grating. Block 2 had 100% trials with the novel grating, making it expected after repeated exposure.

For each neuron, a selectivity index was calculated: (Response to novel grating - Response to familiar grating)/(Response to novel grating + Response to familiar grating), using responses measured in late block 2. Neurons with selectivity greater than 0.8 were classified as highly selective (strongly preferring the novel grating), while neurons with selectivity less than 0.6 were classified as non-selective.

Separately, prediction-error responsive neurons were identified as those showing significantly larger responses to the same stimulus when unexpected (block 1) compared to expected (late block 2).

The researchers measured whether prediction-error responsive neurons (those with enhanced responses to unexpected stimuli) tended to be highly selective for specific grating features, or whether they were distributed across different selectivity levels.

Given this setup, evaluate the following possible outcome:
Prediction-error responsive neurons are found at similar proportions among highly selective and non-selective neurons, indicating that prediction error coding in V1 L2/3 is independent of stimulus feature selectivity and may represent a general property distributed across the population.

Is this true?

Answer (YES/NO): NO